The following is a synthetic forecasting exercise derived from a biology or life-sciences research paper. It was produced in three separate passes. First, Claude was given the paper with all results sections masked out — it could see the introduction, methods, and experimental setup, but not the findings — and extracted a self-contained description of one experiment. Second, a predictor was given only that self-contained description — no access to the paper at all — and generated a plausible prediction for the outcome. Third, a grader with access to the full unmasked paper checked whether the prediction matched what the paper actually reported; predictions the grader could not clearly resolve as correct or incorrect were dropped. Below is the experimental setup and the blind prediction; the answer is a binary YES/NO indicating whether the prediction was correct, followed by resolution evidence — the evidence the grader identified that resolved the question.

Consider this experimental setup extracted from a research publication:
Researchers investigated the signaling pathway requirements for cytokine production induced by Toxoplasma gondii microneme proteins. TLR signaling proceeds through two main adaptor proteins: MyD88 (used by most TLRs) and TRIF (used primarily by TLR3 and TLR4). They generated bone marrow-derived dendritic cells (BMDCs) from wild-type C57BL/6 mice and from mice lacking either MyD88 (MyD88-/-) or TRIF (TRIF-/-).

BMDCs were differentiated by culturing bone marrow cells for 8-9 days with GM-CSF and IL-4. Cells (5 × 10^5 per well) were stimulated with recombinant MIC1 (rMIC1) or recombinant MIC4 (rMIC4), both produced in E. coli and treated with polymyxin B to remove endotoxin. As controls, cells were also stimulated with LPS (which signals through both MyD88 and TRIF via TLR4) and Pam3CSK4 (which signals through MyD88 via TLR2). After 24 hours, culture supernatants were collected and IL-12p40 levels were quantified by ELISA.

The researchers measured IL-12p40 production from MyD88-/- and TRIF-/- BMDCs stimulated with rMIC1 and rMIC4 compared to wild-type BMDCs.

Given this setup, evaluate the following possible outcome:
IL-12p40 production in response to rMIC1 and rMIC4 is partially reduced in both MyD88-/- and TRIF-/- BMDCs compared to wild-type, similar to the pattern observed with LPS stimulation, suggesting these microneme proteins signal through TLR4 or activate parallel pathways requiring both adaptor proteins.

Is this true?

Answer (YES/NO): YES